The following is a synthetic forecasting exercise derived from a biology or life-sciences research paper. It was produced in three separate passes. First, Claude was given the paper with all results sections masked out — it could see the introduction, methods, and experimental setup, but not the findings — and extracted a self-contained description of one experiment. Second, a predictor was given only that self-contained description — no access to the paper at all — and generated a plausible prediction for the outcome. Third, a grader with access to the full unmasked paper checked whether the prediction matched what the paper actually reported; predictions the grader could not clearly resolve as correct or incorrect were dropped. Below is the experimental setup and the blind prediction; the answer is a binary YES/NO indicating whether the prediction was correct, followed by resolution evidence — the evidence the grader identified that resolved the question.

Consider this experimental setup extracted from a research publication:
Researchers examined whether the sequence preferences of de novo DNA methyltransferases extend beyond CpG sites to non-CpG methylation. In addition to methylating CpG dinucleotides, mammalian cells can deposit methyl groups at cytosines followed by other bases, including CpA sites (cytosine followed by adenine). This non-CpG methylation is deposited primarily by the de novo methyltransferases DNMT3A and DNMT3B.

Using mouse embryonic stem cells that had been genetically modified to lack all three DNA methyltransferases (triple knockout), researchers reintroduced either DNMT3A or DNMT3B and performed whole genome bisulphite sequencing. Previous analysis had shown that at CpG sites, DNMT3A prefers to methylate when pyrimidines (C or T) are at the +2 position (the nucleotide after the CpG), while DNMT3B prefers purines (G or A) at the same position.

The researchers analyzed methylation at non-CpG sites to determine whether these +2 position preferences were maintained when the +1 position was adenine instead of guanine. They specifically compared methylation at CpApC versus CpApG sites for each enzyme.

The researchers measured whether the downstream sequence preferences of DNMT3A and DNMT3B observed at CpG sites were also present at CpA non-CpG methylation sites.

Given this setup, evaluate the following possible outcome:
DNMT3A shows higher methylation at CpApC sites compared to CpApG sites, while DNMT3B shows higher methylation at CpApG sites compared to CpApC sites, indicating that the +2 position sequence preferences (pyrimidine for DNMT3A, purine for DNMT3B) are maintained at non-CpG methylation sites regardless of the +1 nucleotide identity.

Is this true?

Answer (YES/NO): YES